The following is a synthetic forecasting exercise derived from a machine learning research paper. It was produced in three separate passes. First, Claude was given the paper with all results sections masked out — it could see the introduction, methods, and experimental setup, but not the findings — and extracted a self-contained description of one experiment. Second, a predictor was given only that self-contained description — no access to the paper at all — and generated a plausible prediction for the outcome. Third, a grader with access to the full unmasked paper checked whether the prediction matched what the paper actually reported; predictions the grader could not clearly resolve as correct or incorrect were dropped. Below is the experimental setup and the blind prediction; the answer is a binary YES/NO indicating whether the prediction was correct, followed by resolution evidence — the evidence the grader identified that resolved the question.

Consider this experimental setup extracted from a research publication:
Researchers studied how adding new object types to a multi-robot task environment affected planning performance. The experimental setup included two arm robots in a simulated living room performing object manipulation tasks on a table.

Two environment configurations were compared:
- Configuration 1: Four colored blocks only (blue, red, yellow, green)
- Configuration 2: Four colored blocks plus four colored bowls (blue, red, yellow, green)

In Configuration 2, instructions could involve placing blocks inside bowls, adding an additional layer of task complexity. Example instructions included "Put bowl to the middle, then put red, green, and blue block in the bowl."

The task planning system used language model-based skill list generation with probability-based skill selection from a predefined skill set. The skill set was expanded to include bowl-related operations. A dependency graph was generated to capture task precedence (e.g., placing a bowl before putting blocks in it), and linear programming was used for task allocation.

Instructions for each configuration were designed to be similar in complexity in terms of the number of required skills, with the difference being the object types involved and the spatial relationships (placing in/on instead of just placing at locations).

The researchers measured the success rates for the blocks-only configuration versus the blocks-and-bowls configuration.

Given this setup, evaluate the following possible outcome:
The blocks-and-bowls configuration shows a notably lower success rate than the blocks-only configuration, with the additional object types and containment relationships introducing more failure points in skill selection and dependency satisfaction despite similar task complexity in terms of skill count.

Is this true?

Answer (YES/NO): YES